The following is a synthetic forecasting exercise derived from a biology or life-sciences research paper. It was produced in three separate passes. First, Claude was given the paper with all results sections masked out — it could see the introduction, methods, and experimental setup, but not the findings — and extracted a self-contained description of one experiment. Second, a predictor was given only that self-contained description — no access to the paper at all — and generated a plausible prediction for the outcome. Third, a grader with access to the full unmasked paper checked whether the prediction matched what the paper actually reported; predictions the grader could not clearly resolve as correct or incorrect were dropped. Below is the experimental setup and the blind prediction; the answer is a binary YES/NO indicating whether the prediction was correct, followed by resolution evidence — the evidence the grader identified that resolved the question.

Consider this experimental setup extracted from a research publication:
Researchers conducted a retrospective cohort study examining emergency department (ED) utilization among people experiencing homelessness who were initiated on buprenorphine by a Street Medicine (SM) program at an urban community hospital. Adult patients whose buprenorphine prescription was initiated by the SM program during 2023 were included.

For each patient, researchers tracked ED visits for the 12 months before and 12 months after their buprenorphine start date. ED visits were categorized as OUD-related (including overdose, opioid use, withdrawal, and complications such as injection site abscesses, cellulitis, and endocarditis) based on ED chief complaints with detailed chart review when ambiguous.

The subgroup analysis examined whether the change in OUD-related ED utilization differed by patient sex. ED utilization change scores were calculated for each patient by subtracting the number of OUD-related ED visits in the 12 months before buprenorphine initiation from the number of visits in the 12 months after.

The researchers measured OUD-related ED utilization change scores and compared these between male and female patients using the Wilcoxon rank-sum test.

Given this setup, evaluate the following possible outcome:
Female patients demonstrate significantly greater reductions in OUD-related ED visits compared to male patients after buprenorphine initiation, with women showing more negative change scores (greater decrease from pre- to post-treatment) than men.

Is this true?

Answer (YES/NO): NO